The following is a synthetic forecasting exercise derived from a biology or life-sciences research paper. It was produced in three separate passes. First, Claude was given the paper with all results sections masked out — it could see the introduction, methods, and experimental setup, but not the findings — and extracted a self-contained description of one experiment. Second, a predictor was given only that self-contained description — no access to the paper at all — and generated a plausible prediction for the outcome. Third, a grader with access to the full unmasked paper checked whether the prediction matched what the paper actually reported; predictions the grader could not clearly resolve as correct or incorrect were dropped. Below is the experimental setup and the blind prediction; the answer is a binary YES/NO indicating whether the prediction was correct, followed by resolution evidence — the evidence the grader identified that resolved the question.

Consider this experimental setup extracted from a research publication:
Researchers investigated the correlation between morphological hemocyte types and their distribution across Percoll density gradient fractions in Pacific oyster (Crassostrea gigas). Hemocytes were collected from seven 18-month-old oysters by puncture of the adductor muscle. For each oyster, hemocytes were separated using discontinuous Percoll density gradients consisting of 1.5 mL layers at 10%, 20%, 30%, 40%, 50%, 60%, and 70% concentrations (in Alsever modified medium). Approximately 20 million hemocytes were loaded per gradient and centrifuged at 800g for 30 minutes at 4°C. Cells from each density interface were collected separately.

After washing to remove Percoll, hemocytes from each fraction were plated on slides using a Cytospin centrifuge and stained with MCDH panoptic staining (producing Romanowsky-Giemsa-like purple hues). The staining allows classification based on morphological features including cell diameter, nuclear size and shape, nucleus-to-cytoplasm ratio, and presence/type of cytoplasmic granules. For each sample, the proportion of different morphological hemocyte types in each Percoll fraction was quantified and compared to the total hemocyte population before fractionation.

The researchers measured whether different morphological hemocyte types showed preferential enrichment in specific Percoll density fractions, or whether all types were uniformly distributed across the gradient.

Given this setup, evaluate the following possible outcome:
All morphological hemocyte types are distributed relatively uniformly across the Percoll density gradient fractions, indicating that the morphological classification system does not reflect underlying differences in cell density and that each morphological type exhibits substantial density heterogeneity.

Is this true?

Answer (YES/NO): NO